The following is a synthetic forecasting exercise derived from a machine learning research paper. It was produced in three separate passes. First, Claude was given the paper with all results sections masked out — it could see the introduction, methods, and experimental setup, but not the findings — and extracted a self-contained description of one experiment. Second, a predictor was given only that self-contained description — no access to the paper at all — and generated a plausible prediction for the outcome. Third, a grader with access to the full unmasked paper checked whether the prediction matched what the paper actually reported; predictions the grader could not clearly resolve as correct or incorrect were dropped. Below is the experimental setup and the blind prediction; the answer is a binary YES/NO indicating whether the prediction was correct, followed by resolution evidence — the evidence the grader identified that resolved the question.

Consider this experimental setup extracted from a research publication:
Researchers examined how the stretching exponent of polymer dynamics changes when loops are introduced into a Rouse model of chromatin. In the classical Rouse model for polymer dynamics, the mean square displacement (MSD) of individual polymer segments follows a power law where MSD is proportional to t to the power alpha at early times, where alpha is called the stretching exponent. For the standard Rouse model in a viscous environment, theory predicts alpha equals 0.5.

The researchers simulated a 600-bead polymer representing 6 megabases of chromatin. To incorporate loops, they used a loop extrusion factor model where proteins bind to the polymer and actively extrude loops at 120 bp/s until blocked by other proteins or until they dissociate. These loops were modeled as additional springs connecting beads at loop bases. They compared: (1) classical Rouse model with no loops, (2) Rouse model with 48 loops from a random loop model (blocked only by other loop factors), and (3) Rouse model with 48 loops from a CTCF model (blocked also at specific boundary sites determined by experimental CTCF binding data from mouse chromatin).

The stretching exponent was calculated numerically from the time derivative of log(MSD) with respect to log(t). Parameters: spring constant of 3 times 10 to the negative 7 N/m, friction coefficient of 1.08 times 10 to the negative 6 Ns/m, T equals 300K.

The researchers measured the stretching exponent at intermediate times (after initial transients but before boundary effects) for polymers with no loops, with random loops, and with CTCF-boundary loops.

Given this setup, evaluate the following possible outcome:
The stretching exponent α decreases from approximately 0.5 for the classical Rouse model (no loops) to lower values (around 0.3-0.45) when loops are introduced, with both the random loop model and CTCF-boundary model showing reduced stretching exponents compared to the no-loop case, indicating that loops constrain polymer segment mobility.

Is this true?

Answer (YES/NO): YES